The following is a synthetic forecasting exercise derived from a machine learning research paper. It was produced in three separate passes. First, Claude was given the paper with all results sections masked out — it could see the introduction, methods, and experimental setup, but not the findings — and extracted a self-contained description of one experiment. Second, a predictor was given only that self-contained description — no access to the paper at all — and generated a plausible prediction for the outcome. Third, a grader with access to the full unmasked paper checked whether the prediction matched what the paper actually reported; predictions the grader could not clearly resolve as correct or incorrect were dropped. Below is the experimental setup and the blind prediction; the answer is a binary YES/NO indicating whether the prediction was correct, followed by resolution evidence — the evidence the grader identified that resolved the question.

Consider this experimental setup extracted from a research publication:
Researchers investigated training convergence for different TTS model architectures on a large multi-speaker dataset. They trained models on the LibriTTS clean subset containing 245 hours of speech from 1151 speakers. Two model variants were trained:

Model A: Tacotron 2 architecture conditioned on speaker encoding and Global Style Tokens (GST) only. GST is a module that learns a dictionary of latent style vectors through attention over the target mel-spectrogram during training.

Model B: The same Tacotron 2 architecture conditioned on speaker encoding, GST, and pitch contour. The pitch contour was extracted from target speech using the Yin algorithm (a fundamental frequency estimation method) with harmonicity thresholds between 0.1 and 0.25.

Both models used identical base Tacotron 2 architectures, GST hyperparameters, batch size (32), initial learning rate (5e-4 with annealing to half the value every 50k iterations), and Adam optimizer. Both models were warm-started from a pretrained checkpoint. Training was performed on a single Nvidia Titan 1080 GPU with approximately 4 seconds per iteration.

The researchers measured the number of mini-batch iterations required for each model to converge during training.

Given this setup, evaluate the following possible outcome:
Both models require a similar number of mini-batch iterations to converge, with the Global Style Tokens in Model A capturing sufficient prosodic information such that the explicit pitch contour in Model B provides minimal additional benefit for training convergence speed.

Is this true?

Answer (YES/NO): NO